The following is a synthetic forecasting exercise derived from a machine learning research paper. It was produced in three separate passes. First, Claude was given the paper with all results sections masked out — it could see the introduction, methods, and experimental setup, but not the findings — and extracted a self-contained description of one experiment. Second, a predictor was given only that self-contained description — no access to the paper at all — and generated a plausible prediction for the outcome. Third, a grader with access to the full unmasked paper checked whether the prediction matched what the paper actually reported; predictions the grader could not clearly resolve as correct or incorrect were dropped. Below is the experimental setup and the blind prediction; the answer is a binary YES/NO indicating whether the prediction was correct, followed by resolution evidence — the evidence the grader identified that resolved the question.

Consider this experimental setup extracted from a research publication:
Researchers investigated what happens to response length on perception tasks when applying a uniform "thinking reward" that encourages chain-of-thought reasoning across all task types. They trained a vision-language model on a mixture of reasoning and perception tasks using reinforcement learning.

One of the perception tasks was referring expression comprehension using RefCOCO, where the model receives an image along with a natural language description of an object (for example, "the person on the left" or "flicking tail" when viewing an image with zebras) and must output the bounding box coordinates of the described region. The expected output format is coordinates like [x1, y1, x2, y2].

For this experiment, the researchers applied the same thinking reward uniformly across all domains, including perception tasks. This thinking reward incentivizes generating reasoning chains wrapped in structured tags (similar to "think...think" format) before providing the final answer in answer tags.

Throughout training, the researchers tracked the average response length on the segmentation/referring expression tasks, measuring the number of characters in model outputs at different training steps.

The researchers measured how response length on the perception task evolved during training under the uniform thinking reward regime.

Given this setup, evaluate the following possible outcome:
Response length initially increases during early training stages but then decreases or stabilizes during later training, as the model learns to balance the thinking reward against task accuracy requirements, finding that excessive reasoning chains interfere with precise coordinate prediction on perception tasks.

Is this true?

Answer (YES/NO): NO